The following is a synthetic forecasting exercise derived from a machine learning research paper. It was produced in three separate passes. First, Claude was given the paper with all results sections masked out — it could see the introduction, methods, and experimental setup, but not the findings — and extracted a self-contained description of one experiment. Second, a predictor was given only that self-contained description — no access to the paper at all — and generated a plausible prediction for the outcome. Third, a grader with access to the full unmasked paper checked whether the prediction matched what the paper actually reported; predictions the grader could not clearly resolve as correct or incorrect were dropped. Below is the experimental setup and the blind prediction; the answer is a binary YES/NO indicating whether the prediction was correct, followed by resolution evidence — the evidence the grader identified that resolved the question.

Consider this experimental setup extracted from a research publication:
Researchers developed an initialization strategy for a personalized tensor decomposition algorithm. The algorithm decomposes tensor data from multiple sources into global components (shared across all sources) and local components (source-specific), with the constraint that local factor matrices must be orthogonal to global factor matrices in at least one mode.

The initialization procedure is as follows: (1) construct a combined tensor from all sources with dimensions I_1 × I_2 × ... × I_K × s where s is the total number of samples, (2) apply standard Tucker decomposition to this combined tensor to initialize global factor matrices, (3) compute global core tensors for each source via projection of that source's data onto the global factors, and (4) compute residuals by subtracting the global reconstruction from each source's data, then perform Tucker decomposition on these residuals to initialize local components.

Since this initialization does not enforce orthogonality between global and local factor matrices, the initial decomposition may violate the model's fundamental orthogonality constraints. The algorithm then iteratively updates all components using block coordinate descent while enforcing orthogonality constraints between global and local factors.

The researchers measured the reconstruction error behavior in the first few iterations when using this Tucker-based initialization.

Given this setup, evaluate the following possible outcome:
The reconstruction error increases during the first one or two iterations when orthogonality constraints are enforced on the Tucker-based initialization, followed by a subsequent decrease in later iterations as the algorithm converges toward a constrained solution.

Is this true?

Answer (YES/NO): YES